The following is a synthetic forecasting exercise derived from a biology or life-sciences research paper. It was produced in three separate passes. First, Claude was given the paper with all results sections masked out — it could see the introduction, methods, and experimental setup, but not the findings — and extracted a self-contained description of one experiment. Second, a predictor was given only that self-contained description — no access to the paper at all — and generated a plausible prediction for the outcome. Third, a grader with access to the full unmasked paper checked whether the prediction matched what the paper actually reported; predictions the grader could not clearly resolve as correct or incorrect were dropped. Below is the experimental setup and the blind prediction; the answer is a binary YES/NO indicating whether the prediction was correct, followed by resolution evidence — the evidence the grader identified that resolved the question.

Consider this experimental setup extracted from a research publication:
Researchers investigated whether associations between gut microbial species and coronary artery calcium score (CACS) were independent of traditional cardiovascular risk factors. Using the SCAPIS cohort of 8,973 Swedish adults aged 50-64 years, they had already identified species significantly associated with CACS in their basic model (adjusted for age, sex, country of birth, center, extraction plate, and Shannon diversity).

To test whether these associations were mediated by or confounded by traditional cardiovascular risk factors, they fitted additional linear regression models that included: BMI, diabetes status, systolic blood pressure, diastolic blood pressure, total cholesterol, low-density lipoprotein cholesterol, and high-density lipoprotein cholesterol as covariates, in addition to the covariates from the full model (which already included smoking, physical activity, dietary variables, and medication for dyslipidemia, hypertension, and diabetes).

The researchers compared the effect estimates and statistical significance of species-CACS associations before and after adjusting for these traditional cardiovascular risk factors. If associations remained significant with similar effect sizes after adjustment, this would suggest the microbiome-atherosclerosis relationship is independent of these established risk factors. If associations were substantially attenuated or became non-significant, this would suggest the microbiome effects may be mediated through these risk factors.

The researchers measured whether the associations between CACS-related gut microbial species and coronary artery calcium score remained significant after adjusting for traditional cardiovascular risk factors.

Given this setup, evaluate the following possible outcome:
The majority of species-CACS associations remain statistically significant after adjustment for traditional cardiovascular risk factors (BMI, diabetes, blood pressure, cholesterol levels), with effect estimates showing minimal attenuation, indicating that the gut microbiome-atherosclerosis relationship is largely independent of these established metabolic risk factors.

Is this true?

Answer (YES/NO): YES